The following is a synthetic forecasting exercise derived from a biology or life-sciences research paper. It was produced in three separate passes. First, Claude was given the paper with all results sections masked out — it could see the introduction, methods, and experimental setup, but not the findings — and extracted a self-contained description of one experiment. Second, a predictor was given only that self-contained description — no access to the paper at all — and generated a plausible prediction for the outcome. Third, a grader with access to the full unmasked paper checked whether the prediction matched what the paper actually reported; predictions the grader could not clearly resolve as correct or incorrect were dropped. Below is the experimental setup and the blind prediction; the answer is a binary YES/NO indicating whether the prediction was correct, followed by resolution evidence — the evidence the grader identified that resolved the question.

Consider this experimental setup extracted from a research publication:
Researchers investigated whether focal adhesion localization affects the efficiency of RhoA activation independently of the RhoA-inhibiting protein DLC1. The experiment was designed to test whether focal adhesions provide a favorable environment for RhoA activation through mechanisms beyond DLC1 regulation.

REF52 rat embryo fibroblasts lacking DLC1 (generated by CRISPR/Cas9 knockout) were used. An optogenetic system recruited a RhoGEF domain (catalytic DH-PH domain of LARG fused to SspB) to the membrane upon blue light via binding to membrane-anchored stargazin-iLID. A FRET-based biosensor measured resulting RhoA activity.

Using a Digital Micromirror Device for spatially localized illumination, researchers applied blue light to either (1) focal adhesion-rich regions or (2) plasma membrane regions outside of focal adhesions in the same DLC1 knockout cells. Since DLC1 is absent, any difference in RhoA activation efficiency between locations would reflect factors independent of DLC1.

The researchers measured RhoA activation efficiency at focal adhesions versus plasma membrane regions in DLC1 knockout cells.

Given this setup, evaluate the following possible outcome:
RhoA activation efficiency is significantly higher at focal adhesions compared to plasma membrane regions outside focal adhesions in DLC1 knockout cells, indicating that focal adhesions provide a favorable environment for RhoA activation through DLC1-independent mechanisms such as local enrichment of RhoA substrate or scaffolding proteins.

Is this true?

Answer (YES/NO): YES